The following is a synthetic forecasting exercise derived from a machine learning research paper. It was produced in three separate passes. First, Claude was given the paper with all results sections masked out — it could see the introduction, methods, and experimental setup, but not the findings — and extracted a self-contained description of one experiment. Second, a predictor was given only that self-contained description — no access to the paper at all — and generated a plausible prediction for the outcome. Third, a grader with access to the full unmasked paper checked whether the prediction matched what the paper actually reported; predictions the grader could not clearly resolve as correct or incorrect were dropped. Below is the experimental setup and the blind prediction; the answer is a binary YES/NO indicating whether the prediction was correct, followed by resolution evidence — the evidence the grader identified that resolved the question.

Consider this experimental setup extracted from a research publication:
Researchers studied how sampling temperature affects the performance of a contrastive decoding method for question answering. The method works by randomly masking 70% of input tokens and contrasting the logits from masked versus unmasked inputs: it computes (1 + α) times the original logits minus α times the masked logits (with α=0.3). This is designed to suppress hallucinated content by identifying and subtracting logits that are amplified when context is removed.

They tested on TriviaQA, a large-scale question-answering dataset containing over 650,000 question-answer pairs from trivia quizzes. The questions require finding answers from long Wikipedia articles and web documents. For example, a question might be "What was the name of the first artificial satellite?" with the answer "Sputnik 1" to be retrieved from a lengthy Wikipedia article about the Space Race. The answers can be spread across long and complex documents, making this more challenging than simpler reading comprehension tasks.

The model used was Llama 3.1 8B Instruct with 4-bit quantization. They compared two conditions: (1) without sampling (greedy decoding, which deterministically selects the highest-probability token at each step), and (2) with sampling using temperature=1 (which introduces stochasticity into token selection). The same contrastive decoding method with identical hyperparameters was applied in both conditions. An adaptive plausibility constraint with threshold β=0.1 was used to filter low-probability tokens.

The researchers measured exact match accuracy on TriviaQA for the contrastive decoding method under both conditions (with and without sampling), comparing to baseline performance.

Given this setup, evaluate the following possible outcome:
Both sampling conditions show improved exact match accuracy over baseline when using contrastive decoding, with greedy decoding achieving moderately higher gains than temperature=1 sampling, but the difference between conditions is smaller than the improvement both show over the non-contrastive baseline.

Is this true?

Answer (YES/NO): NO